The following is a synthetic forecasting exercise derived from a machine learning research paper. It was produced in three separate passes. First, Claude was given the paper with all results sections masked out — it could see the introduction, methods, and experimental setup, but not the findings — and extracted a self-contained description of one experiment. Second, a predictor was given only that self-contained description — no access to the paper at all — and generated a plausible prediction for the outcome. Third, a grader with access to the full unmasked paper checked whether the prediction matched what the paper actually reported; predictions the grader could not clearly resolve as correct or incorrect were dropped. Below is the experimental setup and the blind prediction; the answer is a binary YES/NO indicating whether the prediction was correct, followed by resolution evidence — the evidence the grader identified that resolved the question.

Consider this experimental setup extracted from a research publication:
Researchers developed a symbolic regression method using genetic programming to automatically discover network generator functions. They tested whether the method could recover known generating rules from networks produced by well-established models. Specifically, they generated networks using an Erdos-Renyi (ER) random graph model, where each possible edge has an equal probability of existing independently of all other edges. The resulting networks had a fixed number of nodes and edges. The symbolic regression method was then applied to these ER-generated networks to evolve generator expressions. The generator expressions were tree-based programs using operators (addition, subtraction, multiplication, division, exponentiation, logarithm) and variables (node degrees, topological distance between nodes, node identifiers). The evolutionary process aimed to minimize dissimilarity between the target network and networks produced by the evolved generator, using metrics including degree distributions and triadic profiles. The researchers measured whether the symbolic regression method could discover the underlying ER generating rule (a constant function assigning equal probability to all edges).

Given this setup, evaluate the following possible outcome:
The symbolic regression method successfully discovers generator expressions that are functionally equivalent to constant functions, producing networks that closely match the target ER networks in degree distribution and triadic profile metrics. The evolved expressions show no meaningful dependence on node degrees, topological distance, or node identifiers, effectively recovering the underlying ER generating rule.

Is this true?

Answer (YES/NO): YES